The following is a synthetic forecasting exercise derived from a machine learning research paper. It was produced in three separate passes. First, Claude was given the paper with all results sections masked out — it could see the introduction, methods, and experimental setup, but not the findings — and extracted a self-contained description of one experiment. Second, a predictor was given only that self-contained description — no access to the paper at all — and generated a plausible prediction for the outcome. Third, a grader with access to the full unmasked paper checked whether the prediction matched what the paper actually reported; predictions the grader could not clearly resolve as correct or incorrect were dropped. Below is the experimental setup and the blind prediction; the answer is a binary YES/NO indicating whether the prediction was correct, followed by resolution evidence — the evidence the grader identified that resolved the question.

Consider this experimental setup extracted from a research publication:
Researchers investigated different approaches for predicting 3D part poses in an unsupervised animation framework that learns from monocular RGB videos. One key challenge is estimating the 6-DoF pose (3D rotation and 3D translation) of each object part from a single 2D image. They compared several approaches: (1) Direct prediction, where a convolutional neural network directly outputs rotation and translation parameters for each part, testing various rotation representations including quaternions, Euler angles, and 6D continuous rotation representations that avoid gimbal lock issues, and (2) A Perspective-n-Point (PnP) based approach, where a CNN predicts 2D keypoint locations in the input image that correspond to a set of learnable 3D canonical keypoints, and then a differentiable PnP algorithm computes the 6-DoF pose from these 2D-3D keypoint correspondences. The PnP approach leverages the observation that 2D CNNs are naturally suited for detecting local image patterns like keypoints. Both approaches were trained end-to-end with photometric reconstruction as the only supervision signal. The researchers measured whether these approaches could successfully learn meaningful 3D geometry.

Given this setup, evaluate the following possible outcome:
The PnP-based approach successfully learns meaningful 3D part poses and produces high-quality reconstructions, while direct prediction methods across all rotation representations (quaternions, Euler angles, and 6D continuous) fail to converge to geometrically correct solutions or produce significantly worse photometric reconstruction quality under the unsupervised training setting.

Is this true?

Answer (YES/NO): NO